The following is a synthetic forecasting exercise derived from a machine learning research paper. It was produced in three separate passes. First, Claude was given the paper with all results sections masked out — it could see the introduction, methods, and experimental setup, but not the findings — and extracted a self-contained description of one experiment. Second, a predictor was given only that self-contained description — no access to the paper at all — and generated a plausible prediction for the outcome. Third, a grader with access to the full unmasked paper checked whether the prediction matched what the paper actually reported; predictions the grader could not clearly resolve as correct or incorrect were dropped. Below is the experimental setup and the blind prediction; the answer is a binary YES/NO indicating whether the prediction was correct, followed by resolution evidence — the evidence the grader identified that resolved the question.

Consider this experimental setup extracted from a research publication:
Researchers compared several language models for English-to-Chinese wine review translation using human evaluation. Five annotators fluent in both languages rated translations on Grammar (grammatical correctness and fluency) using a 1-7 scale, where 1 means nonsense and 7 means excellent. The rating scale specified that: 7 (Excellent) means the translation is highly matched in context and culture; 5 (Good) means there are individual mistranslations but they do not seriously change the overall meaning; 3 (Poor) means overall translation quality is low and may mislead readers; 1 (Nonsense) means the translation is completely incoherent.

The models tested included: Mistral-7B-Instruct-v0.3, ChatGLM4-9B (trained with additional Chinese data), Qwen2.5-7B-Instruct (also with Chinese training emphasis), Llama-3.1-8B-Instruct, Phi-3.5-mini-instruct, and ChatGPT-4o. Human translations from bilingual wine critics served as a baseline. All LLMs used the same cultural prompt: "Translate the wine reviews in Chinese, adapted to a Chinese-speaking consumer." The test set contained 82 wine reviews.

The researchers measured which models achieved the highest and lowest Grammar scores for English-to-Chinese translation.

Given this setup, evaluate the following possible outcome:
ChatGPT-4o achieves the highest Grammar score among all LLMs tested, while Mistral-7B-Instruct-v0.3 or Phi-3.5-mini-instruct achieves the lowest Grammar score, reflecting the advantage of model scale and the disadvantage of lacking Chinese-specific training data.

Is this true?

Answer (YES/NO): YES